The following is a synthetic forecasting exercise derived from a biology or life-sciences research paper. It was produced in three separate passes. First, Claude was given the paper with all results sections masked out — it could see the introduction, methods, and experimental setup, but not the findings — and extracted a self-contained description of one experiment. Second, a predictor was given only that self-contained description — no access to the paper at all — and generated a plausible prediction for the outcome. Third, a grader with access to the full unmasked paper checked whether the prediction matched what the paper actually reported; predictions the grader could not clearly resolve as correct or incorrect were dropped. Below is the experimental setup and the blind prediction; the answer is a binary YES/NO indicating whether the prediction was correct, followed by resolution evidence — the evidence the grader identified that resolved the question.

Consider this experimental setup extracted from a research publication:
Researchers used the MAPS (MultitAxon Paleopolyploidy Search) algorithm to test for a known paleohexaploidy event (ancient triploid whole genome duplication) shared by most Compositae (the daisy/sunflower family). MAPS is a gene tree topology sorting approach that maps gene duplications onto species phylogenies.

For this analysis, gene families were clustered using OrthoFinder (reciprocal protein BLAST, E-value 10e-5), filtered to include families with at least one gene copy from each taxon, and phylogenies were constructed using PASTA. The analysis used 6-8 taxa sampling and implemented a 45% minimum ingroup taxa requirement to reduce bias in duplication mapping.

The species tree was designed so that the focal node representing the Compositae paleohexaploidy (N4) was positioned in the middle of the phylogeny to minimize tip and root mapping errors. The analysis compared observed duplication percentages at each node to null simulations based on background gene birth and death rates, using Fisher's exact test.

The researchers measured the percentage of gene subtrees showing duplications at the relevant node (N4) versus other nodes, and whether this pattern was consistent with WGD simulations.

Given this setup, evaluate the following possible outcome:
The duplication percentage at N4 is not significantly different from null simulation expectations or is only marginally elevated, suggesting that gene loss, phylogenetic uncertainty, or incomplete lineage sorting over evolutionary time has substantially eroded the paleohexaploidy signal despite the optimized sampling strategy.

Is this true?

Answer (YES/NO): NO